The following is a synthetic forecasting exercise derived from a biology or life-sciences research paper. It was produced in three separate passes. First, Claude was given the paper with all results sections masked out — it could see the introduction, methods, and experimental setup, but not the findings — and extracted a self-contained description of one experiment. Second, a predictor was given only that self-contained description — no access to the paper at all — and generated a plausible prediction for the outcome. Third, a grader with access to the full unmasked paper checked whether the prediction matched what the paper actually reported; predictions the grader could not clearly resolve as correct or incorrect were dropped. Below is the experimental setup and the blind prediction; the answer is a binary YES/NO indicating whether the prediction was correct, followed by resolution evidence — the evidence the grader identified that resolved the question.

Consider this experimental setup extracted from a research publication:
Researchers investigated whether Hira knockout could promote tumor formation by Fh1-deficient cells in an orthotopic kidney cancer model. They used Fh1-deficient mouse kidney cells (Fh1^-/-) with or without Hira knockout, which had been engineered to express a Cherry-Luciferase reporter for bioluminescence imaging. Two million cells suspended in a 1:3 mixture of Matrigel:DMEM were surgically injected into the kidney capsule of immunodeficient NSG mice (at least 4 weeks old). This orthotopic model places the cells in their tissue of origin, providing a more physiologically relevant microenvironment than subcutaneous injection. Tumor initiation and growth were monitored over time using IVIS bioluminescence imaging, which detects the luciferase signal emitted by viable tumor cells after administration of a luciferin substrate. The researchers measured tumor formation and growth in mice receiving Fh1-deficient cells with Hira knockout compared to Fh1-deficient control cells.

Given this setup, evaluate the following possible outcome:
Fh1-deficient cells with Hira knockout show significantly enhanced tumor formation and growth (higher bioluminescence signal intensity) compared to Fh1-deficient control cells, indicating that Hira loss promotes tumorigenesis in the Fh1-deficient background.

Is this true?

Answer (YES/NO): YES